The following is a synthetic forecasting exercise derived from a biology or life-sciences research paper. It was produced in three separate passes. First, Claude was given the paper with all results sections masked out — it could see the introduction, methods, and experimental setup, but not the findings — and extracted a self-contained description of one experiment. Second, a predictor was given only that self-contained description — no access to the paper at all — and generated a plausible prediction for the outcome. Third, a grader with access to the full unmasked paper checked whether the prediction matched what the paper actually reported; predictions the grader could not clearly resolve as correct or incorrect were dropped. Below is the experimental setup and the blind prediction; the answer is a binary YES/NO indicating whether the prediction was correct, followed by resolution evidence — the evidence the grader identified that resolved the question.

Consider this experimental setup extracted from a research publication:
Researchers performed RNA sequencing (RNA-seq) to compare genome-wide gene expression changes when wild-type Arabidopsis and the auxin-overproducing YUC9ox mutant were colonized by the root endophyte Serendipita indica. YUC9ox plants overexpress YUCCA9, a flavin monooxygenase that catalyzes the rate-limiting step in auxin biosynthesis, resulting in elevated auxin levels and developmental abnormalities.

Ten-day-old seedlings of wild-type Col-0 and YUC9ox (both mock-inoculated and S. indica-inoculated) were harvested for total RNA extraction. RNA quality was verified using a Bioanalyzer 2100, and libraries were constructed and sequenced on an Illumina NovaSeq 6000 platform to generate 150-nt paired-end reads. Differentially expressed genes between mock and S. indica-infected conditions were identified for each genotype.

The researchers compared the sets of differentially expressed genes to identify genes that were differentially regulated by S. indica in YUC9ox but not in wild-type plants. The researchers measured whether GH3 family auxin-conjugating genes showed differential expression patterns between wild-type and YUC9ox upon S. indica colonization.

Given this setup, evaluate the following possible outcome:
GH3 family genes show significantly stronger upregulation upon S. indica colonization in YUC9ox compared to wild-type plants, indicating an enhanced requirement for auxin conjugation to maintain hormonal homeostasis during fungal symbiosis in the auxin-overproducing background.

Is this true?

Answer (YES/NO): NO